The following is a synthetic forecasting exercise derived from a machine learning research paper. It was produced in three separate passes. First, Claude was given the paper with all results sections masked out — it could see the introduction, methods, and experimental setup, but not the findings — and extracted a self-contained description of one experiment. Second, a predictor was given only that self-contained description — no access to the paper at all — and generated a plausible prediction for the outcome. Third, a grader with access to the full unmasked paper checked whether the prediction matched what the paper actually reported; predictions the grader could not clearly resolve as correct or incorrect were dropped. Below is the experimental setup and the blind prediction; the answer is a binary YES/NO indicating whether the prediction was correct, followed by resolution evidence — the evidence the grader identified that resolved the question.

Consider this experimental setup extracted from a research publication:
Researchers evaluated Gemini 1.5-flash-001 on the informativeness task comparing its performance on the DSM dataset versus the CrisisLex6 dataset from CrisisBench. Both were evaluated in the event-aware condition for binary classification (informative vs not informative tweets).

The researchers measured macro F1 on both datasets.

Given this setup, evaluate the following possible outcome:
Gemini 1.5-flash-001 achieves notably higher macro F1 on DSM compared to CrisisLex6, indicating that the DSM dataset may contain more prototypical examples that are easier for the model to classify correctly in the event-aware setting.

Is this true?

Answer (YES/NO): NO